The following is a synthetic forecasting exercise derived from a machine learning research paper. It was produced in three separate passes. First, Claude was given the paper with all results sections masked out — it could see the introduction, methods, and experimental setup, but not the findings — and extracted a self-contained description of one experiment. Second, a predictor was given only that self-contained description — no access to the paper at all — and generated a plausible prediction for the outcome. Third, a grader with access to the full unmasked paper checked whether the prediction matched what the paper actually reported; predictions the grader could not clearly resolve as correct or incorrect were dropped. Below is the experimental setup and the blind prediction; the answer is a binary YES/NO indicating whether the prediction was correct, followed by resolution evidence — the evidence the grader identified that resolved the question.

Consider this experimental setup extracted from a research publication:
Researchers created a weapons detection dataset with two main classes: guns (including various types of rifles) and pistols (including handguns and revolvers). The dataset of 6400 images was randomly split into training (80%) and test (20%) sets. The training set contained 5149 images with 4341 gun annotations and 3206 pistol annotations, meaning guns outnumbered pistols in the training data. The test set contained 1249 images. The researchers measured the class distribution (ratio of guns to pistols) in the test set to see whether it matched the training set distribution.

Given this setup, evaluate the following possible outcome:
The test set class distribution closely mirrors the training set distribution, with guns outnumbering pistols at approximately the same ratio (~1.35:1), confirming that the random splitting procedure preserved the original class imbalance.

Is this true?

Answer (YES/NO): NO